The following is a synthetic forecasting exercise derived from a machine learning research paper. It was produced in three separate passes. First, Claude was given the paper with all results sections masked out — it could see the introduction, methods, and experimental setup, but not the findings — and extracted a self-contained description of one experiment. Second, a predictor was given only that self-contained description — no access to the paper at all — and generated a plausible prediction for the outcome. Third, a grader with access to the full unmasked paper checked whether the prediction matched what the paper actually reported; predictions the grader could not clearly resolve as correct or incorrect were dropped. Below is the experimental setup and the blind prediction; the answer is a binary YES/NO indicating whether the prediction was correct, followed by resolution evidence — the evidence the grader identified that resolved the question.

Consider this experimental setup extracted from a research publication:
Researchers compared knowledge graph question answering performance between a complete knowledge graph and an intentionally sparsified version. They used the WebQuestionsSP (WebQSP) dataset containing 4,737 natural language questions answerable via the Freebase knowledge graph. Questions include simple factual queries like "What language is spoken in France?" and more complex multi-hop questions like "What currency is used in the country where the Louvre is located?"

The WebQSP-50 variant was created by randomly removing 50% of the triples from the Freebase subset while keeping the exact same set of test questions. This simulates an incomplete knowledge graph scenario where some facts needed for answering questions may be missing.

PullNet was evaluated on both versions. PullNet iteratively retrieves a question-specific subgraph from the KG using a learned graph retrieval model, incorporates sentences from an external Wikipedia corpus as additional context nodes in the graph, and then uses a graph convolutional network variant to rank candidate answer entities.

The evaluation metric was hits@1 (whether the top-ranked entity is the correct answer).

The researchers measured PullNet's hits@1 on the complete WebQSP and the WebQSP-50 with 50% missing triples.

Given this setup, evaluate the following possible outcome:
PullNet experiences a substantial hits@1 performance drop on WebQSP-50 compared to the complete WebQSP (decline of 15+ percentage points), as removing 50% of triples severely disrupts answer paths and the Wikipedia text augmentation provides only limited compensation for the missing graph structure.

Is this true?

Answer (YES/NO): YES